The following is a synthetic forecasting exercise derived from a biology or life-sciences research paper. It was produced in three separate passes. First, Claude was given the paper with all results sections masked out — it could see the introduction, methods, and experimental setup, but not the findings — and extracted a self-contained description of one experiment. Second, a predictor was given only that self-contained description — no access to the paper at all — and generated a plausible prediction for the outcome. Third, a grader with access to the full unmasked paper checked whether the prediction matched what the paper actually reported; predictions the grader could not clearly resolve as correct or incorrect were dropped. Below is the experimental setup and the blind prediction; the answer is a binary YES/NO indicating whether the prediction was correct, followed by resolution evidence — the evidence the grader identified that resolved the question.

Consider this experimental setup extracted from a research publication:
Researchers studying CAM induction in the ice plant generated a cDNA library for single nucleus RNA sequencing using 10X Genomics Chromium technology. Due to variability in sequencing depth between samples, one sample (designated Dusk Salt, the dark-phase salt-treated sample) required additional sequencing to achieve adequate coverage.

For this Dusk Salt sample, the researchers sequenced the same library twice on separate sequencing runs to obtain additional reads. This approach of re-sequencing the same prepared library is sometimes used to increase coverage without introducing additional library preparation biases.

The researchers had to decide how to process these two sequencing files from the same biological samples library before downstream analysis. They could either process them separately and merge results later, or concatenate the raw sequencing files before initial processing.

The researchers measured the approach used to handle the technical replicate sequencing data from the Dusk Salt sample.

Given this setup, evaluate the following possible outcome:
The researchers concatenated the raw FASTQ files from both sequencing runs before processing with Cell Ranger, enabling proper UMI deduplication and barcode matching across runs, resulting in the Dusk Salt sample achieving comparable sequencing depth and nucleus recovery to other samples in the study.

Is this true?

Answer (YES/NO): YES